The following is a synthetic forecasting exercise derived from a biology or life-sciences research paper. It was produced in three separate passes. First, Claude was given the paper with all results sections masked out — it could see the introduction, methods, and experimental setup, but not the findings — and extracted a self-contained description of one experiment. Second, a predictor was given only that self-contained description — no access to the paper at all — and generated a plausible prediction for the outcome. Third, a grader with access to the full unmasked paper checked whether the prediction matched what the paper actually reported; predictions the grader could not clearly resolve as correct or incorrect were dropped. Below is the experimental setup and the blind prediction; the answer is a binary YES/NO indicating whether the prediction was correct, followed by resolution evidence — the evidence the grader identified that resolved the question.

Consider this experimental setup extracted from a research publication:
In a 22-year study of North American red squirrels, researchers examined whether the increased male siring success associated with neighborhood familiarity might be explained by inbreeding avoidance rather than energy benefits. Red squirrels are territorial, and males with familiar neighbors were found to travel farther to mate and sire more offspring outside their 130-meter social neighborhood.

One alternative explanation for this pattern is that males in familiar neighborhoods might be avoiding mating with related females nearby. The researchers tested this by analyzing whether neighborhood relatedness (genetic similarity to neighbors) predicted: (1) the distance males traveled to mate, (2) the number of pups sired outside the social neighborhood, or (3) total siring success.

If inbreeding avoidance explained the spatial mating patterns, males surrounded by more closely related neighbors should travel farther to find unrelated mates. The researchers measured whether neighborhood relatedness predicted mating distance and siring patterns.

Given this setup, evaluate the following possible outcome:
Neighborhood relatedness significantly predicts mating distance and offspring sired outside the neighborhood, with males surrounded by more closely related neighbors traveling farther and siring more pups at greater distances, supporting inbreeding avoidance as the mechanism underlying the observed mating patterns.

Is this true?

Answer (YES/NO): NO